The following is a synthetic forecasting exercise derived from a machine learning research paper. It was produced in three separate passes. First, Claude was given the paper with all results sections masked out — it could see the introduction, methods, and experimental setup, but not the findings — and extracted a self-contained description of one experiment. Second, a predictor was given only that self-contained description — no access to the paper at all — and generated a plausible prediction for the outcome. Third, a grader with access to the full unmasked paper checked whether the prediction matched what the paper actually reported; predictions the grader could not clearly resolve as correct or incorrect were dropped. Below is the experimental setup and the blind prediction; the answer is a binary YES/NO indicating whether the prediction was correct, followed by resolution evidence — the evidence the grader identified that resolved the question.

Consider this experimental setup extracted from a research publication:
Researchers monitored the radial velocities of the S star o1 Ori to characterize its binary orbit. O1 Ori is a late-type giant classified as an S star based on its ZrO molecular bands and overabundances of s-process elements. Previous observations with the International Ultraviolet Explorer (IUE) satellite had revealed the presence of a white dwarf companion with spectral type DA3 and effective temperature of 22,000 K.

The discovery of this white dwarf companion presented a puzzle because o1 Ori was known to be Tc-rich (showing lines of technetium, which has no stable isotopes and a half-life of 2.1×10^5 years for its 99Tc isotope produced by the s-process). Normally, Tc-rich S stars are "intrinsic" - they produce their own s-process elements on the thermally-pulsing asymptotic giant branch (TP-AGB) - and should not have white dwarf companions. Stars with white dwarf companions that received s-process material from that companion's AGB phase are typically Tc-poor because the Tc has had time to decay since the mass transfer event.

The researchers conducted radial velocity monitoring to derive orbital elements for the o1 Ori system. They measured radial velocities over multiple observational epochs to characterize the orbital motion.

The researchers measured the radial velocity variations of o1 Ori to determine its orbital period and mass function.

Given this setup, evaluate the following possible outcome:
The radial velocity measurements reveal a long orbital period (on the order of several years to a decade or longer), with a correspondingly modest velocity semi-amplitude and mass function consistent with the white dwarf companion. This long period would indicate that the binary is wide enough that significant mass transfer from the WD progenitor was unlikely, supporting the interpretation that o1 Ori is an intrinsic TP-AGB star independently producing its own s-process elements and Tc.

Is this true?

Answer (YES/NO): NO